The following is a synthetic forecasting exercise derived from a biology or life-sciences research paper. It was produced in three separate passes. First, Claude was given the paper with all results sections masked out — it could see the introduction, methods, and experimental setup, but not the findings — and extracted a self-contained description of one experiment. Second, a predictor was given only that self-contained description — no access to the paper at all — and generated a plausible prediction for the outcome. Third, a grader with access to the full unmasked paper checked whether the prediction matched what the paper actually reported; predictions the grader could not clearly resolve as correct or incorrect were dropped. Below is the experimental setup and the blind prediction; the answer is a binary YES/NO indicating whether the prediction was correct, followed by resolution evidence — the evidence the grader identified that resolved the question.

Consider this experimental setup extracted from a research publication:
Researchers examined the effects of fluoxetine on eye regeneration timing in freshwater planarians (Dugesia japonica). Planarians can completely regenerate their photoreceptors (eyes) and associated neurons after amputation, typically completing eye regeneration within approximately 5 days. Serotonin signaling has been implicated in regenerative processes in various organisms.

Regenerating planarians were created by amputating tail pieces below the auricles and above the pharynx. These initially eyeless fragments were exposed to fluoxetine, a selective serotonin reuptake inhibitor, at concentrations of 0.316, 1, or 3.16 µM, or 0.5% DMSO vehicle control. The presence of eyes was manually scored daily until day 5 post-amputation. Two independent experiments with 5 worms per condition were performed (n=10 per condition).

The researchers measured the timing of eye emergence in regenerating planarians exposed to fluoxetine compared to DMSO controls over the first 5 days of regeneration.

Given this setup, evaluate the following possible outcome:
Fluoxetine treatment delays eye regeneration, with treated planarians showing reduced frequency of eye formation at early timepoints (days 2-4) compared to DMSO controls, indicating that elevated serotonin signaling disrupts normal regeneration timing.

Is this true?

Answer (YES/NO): NO